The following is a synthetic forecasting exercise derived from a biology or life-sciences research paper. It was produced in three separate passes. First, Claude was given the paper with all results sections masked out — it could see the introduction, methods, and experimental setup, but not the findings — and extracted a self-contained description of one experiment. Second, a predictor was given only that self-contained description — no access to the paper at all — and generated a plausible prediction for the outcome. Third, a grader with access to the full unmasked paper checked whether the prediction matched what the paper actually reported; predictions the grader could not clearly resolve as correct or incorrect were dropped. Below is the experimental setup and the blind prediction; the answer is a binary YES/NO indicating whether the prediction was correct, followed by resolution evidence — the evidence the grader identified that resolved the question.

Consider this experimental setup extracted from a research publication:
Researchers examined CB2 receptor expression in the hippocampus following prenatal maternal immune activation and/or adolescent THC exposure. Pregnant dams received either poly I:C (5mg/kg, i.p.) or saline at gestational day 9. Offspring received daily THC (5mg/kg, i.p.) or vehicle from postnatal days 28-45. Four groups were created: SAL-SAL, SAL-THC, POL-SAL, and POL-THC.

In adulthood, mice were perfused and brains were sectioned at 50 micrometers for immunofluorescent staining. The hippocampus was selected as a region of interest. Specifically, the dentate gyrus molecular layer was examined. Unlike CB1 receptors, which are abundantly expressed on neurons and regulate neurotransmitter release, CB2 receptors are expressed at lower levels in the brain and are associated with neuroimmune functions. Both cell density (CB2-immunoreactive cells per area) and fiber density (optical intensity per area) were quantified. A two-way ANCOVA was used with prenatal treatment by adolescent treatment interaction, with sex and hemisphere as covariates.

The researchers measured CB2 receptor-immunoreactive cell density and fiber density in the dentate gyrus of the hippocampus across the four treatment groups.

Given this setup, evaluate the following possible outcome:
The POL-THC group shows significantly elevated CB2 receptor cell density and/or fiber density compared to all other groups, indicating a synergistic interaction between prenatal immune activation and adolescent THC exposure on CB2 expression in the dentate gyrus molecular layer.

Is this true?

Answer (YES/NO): NO